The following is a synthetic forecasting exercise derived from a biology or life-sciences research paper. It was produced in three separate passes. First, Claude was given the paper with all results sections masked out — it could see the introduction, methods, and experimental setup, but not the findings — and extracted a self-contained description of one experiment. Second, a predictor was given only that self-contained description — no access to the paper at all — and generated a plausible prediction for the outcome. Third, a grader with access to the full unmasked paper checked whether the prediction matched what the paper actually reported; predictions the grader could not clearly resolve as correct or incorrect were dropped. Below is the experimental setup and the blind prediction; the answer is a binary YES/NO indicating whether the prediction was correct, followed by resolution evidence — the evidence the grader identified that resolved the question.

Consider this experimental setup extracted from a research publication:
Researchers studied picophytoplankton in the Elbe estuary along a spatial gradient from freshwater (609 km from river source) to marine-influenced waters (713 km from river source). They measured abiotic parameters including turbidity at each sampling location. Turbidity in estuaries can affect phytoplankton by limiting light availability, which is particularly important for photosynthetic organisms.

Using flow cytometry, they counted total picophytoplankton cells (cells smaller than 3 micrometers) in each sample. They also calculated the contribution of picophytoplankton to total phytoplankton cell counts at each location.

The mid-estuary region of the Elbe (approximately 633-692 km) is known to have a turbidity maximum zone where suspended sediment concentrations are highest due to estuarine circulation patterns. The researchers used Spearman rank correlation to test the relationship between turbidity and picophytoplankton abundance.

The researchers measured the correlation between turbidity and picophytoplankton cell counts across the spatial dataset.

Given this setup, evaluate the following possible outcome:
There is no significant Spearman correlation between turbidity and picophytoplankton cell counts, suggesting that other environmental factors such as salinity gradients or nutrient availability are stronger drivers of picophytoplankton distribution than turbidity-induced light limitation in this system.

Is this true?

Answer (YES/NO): NO